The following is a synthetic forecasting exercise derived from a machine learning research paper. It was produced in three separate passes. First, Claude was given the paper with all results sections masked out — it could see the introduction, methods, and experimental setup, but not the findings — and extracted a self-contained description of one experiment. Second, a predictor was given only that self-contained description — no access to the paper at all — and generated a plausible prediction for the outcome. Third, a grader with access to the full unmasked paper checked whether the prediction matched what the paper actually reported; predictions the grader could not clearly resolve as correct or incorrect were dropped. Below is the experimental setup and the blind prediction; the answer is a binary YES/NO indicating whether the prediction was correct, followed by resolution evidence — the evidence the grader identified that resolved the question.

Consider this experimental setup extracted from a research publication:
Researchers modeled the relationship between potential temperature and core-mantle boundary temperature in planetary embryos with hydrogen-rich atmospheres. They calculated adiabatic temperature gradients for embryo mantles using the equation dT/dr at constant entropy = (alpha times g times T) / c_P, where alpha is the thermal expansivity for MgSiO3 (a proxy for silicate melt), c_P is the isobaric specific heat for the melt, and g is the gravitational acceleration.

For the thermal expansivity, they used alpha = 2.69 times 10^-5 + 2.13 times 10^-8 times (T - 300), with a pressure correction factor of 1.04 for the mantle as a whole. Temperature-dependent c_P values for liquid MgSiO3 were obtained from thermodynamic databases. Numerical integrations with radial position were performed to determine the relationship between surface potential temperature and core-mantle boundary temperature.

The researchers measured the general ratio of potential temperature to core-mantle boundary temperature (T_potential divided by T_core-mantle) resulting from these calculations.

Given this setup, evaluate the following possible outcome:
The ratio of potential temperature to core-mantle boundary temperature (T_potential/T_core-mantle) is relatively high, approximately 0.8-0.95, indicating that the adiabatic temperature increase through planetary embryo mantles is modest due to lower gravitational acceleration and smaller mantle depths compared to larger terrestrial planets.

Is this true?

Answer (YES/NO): NO